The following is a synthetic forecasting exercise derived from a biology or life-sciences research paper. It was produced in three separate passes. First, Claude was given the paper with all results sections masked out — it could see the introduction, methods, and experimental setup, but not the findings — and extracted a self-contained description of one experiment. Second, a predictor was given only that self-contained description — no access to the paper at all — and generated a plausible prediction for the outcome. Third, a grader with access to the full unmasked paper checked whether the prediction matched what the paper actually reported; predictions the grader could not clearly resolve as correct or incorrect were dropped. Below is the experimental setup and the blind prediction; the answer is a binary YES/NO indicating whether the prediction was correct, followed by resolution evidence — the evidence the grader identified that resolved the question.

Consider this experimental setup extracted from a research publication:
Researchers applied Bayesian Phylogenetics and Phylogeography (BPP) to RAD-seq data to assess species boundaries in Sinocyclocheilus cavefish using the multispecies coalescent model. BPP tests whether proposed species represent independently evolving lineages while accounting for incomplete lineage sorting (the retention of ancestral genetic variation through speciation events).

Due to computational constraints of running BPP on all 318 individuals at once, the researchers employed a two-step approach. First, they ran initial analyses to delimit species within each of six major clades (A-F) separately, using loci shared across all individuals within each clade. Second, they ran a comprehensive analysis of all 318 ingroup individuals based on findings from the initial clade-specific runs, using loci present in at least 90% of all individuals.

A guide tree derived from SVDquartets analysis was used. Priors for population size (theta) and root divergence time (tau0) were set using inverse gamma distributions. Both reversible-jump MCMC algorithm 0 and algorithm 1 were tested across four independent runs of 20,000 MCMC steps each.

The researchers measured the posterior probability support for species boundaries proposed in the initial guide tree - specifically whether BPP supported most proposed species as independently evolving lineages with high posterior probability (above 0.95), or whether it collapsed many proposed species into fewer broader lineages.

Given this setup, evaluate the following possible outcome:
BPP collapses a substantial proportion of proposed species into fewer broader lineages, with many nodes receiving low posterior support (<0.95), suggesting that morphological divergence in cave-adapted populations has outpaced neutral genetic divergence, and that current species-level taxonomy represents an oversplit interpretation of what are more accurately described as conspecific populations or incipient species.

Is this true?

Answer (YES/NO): NO